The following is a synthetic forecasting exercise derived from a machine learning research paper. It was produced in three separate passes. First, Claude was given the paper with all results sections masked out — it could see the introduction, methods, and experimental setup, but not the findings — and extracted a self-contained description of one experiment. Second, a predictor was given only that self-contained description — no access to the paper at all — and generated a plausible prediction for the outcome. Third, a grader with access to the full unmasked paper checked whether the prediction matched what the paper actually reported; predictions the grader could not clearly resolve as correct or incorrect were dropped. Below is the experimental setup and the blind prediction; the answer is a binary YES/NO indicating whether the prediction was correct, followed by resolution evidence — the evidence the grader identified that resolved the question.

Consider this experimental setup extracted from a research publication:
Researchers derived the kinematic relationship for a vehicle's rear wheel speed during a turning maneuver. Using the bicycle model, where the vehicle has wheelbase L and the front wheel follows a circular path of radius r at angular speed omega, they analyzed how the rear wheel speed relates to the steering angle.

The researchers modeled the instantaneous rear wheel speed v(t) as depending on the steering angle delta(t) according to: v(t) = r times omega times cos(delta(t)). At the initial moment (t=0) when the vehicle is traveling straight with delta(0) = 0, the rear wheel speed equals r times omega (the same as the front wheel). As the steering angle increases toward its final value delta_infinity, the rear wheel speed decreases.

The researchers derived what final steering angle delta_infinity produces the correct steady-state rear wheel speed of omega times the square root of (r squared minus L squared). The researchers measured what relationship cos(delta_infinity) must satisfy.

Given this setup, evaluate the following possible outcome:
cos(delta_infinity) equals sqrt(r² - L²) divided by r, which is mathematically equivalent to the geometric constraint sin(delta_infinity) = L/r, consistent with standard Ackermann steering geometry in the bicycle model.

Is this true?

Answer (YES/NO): YES